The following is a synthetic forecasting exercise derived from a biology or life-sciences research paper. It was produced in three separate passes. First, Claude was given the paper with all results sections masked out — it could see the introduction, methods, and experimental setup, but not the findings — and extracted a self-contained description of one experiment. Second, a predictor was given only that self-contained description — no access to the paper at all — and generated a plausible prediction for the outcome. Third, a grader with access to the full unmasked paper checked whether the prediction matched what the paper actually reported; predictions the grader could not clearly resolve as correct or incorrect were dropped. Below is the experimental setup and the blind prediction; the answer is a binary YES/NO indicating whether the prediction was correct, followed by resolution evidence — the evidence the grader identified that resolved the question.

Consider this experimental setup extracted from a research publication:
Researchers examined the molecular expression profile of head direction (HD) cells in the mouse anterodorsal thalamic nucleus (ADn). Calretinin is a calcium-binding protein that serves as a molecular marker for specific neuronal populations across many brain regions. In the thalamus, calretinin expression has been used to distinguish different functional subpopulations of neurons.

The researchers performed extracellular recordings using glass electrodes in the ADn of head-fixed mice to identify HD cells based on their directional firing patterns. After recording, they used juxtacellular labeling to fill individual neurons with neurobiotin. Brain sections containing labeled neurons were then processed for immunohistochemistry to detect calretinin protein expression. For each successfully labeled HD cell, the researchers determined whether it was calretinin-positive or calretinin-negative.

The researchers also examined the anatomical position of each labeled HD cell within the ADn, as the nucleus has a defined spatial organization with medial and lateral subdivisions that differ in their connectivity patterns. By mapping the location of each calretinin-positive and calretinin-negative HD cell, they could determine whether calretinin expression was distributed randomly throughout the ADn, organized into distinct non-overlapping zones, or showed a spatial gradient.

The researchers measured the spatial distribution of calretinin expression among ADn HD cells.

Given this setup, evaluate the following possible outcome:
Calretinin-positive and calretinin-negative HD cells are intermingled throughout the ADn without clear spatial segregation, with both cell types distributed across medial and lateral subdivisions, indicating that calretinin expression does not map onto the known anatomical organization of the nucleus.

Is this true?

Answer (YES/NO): NO